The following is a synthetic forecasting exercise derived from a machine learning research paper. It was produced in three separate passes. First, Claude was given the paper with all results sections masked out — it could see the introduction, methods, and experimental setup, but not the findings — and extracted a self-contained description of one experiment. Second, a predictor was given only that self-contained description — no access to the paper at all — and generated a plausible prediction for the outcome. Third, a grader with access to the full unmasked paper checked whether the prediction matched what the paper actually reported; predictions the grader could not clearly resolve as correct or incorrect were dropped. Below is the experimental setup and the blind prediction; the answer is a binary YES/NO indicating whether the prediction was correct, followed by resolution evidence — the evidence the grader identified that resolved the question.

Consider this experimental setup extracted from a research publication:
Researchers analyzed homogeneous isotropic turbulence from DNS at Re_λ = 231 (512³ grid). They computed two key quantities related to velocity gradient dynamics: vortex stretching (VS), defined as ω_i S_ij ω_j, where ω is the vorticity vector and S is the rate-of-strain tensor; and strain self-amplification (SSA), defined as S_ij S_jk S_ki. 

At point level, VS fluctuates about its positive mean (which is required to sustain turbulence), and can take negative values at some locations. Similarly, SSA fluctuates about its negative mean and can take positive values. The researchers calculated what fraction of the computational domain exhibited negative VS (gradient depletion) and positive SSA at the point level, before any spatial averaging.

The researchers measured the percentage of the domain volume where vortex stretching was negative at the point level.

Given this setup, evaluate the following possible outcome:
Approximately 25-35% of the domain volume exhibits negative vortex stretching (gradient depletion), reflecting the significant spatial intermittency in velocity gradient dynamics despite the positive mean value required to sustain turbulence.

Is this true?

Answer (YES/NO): NO